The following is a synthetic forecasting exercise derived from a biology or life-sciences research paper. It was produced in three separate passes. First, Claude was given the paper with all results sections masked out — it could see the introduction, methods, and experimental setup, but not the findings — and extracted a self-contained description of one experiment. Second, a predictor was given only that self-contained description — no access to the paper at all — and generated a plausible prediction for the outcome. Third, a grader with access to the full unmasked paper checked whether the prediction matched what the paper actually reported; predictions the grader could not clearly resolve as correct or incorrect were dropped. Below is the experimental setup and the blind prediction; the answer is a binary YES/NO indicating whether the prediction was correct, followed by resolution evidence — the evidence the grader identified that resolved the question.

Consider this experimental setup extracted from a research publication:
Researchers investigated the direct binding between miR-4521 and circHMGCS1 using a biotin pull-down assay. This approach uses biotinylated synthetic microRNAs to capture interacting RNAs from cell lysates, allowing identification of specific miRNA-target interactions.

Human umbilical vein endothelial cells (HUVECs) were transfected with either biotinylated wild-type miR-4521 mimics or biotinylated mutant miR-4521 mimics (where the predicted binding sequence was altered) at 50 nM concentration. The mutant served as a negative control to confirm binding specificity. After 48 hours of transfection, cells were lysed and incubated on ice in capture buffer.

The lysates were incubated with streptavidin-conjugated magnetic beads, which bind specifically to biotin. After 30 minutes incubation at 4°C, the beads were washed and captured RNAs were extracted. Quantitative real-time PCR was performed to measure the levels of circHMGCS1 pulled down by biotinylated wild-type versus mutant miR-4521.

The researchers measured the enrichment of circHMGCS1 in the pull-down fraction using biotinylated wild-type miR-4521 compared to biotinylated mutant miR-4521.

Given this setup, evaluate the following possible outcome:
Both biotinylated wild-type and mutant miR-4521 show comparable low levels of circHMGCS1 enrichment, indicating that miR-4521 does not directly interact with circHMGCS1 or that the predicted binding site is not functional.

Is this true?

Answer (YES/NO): NO